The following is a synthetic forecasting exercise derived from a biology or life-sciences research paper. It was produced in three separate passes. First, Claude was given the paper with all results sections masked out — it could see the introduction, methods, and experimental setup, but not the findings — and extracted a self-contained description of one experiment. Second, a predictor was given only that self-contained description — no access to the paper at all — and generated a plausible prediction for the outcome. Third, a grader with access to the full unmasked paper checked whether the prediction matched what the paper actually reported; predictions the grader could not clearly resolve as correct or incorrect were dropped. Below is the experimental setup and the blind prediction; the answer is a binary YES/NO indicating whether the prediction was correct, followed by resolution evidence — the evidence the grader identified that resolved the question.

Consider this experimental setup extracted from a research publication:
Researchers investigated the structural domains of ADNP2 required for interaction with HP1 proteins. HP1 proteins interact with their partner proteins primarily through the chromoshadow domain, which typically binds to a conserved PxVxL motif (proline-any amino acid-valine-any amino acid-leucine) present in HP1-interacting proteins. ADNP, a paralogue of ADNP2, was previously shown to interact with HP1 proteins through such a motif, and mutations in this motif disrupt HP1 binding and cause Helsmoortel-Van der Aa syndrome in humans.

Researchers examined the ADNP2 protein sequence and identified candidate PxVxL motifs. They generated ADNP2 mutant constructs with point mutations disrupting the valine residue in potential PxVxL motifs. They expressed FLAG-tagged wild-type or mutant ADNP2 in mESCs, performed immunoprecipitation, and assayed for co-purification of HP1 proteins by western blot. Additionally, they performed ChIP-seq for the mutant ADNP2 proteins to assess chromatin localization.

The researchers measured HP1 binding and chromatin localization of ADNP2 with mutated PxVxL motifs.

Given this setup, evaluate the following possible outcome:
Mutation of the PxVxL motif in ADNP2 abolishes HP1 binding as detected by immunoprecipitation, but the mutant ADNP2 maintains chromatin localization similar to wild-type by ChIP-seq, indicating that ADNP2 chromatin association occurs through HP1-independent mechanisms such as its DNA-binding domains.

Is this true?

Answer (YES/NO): NO